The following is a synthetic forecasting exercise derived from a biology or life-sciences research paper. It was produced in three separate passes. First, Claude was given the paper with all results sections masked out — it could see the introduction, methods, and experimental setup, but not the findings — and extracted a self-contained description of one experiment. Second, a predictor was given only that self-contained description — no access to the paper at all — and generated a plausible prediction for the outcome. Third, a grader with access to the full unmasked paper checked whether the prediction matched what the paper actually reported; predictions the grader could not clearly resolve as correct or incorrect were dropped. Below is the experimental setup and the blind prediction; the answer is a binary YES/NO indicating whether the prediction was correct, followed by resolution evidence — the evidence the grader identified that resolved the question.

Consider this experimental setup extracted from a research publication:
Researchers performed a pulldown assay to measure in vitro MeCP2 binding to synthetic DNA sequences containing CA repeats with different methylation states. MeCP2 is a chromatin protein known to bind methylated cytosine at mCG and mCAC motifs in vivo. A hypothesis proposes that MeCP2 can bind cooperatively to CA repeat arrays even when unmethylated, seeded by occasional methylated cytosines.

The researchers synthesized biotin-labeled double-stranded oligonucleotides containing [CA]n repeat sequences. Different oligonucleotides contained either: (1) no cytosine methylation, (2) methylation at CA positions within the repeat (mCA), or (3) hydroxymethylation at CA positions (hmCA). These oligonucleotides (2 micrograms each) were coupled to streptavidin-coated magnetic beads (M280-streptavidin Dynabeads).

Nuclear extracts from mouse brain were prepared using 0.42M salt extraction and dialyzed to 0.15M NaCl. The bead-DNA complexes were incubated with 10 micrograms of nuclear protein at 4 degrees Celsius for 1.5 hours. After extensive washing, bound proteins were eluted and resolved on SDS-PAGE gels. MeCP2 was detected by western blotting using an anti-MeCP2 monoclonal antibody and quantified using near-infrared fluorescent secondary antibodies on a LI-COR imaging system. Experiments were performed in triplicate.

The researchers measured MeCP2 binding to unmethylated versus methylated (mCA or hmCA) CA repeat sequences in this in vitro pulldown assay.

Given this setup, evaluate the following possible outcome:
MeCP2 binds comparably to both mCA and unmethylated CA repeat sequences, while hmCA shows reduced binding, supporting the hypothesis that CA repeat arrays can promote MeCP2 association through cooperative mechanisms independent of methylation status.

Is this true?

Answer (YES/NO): NO